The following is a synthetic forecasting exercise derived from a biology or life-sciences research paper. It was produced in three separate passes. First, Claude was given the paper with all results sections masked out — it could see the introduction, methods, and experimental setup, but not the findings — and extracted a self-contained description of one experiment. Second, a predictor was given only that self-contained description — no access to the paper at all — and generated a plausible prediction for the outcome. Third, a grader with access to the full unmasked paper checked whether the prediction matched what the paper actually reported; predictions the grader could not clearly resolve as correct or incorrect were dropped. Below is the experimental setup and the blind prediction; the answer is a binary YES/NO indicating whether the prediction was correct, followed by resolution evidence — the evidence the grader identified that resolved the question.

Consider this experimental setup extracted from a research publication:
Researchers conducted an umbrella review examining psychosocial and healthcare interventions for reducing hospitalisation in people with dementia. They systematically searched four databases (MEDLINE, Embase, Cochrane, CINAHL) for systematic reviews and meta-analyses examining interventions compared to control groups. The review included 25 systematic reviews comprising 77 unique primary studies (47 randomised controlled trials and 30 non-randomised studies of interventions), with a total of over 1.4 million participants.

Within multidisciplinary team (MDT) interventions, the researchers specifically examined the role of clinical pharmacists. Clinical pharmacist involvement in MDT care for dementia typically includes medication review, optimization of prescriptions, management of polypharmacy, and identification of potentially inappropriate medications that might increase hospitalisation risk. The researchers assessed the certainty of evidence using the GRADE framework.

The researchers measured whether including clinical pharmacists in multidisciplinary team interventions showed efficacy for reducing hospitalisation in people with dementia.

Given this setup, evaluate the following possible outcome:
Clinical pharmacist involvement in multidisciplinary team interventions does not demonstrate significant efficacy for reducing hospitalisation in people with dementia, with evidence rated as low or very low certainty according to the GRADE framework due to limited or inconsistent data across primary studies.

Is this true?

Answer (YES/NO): NO